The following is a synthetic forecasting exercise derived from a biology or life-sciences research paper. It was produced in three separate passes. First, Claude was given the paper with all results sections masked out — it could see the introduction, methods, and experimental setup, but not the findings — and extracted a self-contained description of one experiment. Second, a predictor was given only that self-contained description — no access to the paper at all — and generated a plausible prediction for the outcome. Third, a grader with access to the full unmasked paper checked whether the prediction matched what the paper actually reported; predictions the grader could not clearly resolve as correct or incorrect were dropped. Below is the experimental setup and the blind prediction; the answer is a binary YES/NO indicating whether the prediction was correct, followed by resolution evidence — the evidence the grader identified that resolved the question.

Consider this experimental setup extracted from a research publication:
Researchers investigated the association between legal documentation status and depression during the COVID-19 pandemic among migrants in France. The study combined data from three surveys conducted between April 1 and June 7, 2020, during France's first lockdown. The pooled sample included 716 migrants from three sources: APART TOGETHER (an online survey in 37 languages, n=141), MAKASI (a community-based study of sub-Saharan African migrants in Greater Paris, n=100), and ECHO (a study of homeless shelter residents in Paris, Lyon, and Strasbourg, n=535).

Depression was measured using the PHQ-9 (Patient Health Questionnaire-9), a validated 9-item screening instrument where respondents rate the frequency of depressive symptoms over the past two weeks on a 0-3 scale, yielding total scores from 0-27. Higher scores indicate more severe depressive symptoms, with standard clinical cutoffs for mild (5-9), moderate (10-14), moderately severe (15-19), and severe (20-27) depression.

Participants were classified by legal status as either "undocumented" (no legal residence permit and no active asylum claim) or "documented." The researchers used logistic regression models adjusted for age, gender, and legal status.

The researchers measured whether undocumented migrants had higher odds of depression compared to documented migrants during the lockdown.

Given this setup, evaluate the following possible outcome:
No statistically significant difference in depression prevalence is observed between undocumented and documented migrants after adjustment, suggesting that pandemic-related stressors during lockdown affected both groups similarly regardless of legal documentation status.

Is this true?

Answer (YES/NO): NO